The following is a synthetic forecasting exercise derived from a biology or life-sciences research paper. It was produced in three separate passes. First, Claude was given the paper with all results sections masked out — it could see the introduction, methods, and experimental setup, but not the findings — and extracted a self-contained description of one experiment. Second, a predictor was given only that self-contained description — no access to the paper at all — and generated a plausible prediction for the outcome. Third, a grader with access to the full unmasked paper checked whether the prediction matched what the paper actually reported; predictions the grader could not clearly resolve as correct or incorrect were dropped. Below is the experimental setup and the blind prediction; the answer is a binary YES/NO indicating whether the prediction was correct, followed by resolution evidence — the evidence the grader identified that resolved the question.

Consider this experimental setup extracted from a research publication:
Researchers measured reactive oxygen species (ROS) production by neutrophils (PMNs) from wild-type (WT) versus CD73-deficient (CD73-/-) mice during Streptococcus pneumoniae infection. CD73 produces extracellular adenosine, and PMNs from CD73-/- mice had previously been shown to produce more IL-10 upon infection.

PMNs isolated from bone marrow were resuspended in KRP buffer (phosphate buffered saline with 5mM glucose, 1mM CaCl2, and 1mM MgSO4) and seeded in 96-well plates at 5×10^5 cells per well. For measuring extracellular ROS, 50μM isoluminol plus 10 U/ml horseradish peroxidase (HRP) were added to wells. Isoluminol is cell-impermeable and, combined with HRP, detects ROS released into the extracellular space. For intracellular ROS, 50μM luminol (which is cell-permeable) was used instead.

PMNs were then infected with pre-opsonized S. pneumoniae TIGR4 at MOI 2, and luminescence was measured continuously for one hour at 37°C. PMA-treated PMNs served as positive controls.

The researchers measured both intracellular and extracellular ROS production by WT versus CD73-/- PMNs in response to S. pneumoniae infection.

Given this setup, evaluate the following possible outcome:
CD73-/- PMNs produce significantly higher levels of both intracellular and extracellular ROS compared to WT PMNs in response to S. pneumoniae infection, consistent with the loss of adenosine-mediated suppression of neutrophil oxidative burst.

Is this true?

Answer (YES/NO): NO